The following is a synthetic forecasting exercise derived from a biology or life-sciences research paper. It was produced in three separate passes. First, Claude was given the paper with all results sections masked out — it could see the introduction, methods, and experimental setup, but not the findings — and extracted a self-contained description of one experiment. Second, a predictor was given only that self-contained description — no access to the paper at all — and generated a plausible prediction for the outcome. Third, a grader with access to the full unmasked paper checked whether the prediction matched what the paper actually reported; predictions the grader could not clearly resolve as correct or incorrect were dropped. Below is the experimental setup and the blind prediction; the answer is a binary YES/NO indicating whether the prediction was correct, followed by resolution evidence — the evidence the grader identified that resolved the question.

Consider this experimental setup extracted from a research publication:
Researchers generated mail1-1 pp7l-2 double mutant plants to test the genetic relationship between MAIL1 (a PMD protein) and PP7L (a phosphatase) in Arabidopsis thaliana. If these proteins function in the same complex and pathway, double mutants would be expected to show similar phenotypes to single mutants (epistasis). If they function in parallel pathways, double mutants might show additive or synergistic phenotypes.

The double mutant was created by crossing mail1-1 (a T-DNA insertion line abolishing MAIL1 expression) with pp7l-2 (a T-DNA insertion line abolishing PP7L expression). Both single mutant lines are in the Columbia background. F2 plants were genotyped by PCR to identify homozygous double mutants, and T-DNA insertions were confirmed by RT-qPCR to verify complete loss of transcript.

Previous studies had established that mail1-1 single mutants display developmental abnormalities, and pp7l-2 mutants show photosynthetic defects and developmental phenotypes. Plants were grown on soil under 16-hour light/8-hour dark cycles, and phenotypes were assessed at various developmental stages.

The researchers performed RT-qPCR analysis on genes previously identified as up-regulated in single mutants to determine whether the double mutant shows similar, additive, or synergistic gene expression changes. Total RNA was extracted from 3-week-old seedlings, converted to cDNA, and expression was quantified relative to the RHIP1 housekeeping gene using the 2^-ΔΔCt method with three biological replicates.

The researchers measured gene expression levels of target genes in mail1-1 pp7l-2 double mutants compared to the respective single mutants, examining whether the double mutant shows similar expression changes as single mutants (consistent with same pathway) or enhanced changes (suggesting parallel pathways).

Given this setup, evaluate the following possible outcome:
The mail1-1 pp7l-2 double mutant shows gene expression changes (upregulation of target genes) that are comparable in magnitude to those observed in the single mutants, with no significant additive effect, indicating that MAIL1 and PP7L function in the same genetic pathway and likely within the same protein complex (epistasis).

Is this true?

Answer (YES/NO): NO